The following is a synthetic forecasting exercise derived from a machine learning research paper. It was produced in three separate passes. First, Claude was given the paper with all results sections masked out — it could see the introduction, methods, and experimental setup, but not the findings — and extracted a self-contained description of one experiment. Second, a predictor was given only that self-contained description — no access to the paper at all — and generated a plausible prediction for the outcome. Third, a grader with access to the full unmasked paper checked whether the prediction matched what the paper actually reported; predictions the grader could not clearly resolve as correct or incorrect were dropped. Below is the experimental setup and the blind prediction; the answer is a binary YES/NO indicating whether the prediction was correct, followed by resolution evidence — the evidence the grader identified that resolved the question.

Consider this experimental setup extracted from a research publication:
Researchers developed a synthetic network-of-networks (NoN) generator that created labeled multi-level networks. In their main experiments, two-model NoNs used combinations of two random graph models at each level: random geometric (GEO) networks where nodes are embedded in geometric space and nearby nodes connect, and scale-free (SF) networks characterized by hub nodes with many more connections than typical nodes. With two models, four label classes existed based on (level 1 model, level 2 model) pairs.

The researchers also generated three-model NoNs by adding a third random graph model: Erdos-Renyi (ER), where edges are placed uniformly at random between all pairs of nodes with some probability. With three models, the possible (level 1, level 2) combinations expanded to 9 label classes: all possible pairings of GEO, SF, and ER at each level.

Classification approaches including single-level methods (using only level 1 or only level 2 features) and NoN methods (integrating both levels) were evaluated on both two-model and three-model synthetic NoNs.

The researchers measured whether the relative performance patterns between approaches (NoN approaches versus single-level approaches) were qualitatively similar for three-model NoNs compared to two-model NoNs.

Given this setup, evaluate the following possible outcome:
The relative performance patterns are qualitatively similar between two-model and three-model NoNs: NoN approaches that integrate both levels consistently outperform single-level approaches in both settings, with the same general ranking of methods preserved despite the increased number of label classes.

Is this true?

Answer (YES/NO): YES